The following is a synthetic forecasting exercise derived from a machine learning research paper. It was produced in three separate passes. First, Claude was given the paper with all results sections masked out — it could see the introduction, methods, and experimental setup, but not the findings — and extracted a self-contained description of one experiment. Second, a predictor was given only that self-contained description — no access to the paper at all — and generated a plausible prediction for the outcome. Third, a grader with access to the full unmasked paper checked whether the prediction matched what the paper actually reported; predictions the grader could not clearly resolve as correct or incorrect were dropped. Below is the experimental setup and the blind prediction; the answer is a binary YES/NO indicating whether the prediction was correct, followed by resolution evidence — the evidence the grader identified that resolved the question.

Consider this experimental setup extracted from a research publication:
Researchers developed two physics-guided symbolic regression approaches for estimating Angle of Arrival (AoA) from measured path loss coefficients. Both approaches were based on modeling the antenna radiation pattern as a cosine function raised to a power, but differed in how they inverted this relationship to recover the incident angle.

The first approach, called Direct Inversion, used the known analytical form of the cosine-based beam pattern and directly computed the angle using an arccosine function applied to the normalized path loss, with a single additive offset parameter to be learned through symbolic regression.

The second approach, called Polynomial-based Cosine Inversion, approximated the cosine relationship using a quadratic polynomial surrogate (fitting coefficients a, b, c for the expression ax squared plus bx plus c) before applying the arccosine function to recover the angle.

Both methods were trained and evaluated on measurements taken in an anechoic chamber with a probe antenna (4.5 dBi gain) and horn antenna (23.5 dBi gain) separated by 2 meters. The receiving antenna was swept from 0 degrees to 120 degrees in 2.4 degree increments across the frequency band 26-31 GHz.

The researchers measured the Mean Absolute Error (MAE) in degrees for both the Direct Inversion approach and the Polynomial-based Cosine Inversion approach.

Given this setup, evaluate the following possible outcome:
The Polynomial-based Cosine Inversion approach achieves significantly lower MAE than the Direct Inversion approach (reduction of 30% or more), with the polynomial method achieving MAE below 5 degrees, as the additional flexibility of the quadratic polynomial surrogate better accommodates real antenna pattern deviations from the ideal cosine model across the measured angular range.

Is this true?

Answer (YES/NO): NO